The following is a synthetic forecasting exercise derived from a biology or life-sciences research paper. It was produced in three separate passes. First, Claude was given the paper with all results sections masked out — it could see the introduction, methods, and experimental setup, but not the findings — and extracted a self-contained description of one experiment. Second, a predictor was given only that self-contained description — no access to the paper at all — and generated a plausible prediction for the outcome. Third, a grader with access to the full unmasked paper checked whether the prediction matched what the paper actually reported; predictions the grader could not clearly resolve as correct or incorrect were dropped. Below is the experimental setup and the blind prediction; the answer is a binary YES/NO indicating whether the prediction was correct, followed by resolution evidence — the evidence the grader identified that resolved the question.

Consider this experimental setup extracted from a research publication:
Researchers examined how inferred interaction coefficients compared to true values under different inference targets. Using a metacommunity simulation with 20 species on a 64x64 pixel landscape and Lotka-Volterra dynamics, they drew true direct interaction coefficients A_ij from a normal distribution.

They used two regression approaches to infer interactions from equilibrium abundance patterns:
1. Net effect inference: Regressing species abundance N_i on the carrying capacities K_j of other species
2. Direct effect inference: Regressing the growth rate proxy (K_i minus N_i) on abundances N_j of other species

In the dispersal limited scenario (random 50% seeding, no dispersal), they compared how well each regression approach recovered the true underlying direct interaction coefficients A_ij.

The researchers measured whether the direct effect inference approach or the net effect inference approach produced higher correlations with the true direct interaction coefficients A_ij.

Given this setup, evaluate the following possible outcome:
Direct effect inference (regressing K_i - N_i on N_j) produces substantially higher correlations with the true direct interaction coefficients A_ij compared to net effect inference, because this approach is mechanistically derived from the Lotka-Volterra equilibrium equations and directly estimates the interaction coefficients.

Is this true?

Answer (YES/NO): YES